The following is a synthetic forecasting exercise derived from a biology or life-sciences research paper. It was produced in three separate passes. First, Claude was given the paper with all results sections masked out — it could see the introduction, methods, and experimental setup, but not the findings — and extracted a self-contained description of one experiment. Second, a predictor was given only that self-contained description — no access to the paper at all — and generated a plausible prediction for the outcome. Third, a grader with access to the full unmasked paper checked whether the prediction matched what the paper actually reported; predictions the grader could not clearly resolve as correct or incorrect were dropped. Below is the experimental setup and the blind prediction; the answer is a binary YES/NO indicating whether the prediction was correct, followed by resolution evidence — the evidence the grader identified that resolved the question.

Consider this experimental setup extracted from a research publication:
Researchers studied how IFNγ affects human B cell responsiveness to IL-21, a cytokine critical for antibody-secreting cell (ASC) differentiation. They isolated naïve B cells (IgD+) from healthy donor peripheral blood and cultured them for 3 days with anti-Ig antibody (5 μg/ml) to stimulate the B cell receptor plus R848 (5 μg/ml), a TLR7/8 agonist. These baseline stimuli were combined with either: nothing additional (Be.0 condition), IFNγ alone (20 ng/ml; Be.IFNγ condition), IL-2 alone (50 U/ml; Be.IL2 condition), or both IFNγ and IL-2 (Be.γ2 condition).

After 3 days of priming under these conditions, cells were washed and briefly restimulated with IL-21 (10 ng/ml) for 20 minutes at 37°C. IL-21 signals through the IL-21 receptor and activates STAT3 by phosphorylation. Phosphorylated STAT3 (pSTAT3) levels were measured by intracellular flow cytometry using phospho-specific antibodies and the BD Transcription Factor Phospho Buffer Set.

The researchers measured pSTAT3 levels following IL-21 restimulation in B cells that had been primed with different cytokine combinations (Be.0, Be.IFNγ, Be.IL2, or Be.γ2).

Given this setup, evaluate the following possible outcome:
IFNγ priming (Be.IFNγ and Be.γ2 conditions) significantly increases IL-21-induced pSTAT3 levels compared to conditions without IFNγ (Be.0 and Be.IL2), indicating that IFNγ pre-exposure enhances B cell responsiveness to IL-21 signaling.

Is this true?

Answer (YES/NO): YES